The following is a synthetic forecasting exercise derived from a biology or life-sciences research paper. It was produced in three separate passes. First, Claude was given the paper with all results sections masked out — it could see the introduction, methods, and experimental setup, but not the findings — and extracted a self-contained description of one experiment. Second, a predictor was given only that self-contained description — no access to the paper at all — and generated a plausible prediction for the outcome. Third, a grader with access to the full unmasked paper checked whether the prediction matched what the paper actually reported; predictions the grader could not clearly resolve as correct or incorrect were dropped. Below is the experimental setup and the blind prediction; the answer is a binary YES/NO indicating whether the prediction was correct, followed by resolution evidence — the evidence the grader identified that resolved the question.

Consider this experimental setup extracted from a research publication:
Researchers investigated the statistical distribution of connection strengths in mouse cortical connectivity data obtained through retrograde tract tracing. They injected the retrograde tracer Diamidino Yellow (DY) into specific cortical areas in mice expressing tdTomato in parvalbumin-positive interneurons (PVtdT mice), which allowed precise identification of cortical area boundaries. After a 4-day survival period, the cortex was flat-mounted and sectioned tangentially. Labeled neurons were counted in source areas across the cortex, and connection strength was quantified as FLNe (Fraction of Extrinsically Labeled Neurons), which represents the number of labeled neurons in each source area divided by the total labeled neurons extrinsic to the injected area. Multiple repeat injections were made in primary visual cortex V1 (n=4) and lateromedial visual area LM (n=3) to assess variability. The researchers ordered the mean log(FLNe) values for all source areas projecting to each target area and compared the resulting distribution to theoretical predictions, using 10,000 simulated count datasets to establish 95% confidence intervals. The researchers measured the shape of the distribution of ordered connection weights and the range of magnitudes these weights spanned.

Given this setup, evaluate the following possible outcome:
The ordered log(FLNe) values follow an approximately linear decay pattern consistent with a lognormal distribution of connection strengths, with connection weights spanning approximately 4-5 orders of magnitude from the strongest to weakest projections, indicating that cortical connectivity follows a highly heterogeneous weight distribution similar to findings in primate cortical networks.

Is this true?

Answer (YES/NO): YES